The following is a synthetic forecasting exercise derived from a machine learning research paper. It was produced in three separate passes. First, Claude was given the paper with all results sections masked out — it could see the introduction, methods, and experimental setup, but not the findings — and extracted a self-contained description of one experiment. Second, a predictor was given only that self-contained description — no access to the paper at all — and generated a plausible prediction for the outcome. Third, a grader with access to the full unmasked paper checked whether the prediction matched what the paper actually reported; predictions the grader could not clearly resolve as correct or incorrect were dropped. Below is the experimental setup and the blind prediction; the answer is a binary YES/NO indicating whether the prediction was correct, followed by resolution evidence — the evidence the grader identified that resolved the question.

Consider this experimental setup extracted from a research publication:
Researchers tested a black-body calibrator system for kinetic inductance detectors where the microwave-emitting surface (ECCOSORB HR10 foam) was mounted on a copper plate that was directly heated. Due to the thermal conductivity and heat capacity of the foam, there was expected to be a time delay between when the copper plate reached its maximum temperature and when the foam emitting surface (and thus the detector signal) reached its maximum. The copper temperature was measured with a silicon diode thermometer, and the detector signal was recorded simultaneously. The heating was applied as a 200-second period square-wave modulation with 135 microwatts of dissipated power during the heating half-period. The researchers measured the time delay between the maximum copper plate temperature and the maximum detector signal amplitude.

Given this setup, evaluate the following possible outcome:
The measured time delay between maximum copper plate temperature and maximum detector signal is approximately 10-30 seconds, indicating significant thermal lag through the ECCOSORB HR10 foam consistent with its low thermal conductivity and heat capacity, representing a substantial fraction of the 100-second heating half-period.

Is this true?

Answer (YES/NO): NO